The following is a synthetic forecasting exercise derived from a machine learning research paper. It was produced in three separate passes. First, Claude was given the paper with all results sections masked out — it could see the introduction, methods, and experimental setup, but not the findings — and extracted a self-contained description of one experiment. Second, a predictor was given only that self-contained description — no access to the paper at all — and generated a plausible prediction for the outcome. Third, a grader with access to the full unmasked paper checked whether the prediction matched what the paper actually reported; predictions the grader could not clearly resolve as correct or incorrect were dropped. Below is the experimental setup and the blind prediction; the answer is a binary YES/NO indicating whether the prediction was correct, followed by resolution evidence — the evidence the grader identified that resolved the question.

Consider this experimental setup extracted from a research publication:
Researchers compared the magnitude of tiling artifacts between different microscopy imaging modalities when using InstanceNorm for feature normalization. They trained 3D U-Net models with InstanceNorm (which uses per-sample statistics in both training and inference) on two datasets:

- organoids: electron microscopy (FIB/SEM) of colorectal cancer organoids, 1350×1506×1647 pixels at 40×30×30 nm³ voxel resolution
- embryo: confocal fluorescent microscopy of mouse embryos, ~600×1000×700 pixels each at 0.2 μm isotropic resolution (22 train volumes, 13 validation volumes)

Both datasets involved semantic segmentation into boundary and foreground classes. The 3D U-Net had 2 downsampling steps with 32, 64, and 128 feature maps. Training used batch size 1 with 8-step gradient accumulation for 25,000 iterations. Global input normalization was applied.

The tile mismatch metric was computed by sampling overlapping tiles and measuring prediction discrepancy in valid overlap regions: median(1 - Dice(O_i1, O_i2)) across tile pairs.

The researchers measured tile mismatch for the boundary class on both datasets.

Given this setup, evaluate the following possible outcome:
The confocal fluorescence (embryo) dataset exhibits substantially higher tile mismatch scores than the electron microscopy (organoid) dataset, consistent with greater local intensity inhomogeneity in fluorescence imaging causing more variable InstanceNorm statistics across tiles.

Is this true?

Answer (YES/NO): NO